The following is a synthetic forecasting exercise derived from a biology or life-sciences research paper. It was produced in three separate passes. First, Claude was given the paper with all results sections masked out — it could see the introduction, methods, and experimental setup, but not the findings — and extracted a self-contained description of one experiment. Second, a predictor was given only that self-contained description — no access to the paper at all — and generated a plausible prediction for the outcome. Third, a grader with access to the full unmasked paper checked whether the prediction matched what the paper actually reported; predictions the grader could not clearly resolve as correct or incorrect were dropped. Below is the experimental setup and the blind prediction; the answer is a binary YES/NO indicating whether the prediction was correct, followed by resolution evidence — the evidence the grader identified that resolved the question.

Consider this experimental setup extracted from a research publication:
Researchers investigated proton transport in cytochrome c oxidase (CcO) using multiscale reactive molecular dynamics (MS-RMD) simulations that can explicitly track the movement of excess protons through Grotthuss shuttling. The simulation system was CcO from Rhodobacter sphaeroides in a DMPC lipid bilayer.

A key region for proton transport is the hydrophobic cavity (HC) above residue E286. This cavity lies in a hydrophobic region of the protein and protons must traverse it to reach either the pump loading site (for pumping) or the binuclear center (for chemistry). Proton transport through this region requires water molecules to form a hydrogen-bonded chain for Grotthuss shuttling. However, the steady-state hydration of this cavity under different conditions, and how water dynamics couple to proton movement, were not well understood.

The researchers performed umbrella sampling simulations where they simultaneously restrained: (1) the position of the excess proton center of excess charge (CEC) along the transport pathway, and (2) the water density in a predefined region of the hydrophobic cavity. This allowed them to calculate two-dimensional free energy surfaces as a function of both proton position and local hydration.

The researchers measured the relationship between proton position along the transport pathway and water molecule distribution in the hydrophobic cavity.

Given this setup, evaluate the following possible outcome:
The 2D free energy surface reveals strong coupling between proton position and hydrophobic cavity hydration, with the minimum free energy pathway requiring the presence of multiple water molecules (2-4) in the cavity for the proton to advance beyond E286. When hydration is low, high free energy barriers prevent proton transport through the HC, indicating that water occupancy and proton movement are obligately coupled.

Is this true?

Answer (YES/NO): NO